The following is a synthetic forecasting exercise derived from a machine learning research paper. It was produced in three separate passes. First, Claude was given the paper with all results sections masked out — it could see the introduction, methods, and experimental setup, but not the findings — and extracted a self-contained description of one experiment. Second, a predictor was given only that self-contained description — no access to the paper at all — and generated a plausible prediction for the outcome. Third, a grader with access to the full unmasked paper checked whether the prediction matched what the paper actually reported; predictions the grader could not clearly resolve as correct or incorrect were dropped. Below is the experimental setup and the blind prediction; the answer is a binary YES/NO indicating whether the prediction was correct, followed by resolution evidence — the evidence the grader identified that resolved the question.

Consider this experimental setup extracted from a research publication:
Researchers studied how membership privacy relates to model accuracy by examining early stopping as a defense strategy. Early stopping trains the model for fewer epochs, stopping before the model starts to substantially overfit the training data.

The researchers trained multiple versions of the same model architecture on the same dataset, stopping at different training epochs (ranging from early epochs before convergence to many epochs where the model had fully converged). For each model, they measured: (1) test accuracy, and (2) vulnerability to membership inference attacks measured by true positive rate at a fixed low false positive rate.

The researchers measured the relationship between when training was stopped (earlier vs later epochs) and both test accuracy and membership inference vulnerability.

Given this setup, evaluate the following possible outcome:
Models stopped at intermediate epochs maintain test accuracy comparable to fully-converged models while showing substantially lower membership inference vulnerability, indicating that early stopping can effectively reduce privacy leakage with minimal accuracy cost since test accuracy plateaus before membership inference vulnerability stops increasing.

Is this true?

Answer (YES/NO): NO